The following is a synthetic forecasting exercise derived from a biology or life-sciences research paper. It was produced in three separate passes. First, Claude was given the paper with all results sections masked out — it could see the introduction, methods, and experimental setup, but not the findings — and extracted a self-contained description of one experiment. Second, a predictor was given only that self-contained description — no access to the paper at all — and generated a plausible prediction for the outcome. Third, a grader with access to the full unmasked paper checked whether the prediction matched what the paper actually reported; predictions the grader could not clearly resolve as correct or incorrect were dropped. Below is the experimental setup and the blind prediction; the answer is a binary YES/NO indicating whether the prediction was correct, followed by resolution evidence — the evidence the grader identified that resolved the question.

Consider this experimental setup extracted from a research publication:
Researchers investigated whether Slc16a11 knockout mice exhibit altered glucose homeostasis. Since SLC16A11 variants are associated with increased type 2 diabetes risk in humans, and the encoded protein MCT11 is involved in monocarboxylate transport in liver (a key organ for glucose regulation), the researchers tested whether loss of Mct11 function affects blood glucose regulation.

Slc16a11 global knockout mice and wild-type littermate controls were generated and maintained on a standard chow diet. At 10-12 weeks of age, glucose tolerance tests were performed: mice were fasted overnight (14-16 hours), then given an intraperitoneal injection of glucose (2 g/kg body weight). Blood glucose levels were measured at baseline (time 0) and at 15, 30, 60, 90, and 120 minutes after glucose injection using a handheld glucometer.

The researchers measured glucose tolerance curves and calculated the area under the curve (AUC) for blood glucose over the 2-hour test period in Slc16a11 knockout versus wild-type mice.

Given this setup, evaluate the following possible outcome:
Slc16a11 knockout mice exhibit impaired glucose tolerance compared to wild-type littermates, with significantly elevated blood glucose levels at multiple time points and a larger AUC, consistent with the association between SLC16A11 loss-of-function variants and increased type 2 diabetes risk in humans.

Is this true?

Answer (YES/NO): NO